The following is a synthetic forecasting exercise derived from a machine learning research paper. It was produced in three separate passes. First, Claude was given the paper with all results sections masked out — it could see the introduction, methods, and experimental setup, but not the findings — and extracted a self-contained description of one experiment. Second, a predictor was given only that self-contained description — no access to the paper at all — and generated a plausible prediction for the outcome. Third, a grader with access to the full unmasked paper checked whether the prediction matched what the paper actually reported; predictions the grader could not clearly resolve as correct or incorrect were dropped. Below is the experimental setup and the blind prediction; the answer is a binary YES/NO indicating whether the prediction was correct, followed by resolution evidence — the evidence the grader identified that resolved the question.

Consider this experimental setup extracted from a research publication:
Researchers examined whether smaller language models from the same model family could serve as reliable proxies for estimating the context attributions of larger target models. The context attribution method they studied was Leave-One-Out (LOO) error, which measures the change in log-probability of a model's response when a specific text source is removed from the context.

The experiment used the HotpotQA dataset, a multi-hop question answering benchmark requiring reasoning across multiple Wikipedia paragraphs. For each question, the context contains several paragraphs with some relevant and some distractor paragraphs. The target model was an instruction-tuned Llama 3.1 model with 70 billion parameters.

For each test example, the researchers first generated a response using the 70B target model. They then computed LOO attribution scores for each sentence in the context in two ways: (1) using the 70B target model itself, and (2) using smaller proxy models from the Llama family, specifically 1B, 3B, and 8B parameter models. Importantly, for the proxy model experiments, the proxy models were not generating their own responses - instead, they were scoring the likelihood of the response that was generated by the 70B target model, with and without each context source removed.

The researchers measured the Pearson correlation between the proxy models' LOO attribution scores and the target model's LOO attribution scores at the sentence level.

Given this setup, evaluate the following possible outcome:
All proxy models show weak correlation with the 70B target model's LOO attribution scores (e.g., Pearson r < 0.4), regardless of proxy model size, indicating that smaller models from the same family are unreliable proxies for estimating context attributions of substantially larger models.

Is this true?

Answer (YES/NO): NO